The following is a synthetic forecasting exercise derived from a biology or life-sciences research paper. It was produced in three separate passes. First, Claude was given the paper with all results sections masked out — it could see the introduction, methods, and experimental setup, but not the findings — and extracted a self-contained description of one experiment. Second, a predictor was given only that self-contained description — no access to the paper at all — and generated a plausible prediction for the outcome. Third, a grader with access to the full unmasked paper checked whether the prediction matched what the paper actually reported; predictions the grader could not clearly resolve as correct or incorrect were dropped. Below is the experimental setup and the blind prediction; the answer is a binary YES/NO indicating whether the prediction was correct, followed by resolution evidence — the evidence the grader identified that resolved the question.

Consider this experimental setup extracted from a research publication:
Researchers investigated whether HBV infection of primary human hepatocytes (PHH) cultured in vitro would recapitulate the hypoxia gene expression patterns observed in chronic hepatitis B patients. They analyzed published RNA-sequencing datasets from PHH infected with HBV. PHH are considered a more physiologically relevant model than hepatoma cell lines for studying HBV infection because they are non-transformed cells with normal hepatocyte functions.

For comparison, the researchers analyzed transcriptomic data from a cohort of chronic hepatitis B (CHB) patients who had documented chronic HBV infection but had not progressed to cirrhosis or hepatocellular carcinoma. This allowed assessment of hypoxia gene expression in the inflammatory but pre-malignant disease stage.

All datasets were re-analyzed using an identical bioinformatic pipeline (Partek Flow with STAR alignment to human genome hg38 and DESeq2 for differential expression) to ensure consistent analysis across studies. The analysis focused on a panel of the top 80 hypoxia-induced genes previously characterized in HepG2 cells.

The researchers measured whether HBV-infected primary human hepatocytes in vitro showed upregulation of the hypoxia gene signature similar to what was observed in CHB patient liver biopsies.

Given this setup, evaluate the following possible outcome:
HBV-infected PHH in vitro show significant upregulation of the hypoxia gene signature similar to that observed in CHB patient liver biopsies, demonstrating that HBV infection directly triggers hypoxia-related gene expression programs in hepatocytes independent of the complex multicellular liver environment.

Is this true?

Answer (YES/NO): NO